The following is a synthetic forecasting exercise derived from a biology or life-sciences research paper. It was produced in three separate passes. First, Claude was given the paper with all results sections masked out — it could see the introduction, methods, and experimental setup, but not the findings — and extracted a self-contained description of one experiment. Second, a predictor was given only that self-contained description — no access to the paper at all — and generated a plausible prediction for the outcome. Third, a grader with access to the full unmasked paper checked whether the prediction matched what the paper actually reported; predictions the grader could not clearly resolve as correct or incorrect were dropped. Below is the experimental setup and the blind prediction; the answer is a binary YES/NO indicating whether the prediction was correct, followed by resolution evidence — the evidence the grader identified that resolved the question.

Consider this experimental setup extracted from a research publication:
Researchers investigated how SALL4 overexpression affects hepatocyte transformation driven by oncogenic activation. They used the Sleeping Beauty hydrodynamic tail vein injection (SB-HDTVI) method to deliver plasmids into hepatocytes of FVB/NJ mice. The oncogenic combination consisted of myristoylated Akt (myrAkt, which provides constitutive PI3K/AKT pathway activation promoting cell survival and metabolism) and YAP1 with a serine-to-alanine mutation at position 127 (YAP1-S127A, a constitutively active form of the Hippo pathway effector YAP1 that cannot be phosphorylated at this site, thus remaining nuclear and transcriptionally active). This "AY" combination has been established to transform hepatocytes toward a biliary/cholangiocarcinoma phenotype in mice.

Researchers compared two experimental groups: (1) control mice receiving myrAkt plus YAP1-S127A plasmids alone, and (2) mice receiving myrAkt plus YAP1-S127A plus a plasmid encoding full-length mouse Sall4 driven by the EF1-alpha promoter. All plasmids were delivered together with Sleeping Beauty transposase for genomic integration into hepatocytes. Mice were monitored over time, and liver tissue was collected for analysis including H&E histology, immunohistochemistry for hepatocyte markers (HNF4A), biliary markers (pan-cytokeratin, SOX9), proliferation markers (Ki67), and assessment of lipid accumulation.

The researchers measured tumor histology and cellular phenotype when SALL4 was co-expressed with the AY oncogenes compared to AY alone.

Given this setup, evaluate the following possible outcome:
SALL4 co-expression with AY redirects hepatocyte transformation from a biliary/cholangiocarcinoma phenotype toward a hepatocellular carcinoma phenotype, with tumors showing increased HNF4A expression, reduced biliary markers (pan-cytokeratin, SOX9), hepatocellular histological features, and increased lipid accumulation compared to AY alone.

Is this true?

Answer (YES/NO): NO